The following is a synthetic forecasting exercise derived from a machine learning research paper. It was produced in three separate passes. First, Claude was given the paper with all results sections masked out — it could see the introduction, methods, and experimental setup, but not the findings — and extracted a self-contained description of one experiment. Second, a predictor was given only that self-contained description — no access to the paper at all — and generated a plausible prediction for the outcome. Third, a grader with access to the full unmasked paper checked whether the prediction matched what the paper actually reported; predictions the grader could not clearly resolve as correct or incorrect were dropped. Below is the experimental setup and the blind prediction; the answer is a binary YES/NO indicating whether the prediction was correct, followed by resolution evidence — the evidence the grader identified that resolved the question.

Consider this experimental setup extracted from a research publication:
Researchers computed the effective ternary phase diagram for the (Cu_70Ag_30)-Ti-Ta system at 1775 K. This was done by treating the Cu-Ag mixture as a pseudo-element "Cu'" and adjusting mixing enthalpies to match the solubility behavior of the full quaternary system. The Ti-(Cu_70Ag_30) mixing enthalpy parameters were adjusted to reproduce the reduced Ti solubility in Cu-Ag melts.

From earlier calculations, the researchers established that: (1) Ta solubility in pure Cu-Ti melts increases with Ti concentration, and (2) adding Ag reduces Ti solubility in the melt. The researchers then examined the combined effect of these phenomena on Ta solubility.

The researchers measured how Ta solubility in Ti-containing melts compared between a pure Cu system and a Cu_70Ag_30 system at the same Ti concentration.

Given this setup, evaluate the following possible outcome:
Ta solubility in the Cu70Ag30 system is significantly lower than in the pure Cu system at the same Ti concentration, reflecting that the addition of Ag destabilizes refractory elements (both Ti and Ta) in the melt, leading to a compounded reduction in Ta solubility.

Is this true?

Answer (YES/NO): YES